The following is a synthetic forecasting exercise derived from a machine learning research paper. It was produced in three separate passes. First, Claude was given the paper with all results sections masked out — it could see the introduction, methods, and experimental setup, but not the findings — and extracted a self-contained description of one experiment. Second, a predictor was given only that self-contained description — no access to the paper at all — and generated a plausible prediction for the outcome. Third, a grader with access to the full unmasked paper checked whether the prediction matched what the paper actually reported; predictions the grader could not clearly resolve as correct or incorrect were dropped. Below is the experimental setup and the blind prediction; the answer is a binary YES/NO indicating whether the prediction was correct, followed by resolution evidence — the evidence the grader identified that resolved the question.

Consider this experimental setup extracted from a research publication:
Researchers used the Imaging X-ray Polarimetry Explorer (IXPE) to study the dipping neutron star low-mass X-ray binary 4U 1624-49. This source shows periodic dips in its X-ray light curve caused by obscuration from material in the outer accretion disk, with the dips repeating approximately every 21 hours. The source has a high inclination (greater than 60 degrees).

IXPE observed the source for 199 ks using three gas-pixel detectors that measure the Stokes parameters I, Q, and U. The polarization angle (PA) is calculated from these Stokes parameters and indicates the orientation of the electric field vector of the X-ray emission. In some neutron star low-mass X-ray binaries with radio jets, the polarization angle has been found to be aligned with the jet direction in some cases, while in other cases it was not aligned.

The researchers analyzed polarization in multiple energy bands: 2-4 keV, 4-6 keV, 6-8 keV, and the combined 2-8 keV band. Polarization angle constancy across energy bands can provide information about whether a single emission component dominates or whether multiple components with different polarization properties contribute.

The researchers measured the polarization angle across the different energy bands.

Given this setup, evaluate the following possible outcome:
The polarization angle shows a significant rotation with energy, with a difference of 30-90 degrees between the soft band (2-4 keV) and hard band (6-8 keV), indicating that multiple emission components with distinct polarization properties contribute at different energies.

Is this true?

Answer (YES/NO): NO